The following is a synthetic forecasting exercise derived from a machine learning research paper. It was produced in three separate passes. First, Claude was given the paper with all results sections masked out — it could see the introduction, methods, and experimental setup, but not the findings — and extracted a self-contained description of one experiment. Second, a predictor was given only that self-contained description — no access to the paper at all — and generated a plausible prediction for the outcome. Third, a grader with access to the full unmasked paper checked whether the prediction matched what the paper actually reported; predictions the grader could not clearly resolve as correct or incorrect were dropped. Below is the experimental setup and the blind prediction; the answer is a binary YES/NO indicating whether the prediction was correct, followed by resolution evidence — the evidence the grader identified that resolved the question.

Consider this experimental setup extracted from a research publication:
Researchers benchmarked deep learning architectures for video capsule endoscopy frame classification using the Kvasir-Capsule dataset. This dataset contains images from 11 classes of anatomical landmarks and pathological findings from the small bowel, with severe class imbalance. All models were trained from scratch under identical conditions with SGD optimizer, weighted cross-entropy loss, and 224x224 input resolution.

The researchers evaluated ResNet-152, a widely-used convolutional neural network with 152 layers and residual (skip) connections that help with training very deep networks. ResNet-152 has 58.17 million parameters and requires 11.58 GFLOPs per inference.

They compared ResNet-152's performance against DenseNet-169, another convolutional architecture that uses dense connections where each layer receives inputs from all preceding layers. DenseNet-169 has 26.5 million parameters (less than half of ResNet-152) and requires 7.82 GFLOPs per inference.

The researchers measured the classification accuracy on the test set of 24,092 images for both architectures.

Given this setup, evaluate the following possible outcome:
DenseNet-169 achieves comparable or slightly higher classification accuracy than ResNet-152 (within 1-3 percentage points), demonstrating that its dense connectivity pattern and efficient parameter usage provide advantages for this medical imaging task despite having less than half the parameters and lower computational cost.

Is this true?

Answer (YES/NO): NO